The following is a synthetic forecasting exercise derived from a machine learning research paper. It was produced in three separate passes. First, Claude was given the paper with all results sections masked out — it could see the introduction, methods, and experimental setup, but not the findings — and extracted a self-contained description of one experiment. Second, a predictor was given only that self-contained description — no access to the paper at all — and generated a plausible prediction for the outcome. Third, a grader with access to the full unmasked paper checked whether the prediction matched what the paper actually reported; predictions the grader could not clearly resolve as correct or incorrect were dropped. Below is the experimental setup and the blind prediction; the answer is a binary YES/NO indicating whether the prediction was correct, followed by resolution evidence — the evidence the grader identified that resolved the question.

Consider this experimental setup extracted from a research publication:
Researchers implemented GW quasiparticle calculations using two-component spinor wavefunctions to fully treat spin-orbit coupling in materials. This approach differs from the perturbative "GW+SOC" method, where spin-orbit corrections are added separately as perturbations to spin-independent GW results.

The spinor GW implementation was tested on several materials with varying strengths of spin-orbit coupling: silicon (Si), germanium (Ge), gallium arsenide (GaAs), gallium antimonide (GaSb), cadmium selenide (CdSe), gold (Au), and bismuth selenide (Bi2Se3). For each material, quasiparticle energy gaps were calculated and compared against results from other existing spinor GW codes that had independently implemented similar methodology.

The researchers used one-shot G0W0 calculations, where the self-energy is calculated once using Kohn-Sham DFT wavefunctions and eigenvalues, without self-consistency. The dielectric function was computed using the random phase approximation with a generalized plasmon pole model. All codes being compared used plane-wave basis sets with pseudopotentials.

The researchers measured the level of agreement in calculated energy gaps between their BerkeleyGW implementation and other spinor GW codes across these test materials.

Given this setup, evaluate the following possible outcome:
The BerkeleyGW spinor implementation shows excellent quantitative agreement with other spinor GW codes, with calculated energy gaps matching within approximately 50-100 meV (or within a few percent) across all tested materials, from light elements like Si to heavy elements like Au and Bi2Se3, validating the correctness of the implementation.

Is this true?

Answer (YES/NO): NO